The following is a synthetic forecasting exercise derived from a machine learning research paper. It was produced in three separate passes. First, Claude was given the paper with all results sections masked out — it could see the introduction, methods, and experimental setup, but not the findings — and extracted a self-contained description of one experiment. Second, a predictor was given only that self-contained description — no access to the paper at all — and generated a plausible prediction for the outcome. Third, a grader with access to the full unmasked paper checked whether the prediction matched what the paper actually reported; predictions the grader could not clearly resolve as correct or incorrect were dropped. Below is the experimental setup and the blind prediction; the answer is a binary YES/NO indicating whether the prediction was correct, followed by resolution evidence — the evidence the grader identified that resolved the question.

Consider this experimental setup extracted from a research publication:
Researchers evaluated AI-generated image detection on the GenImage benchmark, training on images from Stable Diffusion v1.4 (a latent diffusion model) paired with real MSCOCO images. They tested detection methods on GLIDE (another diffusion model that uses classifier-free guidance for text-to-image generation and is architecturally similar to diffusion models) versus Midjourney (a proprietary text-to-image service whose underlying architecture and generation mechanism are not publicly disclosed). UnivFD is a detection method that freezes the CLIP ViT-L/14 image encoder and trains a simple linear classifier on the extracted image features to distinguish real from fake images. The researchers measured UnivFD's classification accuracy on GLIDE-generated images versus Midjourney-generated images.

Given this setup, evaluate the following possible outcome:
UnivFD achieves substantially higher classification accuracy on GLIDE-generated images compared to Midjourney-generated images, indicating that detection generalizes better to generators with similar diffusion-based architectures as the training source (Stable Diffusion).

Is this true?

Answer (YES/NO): NO